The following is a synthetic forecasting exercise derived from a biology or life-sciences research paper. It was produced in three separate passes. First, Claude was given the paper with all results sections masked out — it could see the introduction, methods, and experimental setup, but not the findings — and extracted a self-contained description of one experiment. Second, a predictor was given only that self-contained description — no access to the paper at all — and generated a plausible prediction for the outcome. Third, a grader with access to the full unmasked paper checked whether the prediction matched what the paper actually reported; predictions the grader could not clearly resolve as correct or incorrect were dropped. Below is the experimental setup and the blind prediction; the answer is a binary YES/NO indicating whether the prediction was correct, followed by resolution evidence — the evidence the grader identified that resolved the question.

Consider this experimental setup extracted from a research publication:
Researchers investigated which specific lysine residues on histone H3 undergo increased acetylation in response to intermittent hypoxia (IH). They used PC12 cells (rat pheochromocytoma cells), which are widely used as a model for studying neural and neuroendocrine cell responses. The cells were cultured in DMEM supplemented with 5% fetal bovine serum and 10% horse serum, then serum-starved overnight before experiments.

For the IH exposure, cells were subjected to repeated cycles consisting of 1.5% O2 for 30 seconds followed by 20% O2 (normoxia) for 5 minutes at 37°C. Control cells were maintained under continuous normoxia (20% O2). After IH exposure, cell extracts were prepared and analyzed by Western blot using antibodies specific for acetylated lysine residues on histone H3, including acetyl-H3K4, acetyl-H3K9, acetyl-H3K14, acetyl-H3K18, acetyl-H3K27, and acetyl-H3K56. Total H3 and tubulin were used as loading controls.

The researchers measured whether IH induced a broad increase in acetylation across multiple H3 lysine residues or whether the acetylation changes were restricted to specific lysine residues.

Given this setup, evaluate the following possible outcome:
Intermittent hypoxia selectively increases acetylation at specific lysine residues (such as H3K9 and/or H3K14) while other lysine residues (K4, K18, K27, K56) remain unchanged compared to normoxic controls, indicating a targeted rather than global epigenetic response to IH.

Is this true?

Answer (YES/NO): NO